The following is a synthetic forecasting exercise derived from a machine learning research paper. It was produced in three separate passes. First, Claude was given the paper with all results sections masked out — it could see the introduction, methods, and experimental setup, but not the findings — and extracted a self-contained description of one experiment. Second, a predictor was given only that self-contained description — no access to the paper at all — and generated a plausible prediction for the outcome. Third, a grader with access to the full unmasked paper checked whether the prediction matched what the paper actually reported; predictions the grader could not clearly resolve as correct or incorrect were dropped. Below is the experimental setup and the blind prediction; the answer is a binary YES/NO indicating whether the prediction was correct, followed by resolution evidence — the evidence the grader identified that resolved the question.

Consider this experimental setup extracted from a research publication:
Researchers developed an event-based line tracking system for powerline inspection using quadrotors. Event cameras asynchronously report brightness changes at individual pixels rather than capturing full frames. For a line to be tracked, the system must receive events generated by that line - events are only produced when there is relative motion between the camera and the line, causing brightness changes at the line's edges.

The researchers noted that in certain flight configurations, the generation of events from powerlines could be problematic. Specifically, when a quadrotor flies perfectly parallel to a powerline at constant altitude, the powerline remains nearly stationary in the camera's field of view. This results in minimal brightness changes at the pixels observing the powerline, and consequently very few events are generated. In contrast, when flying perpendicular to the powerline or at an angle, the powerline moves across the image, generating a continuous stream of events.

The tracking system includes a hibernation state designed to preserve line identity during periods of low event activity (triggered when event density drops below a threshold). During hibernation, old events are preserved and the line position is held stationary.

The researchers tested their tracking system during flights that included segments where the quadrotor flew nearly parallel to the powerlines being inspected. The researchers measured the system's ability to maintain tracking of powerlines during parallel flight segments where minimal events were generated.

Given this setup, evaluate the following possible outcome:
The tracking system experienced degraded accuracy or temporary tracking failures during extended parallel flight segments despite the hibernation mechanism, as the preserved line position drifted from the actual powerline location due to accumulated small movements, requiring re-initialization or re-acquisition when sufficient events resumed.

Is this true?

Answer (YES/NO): NO